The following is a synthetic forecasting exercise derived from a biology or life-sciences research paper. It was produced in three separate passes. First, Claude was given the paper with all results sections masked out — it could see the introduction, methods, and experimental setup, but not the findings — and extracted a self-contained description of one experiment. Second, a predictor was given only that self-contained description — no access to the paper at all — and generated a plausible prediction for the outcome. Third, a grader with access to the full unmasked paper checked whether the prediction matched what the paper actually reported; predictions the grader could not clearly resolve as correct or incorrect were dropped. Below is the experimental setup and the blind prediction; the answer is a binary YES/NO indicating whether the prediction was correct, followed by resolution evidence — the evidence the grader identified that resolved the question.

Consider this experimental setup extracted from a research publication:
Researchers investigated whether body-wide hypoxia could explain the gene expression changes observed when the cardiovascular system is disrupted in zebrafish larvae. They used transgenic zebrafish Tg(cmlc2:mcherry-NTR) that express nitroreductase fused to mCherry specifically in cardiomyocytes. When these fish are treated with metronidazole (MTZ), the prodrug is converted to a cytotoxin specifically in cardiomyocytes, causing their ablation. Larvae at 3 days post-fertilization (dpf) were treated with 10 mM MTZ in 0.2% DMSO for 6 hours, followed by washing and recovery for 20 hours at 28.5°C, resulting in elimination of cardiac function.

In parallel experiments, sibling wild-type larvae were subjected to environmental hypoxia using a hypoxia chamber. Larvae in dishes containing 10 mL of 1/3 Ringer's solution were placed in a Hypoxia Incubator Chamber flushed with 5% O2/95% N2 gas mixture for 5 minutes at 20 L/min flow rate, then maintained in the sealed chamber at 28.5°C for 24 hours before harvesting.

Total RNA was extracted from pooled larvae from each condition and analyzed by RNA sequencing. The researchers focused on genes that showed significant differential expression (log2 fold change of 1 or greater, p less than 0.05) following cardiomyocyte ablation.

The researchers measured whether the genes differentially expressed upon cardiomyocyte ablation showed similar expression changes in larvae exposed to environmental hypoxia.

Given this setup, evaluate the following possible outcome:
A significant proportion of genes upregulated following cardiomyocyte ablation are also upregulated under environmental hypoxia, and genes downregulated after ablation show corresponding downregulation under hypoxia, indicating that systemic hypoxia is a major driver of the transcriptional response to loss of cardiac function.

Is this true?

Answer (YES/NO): NO